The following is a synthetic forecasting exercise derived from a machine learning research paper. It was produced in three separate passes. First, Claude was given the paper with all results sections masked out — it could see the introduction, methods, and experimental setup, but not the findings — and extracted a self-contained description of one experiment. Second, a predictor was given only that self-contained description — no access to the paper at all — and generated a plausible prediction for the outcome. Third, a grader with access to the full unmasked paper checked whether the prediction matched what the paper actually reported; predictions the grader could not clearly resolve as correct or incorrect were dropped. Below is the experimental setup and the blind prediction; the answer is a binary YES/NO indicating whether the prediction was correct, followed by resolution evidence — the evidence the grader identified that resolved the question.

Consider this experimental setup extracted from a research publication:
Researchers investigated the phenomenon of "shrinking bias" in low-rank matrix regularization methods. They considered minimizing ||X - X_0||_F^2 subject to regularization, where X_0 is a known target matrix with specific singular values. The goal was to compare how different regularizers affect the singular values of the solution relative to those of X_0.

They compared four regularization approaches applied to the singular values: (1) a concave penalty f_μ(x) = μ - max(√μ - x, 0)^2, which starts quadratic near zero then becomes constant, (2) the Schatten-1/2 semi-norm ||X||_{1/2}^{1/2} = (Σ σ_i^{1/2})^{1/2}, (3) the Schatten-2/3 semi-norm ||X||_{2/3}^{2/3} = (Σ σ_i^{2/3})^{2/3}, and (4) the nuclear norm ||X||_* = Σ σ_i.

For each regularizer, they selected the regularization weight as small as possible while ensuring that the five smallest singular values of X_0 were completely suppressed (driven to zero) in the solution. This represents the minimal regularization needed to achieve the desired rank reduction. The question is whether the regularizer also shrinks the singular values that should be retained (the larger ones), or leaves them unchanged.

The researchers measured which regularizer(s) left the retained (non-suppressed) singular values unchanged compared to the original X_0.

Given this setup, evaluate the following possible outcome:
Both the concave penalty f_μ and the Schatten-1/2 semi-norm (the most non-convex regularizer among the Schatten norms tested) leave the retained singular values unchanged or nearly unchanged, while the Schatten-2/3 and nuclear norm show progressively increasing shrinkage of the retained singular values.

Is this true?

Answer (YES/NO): NO